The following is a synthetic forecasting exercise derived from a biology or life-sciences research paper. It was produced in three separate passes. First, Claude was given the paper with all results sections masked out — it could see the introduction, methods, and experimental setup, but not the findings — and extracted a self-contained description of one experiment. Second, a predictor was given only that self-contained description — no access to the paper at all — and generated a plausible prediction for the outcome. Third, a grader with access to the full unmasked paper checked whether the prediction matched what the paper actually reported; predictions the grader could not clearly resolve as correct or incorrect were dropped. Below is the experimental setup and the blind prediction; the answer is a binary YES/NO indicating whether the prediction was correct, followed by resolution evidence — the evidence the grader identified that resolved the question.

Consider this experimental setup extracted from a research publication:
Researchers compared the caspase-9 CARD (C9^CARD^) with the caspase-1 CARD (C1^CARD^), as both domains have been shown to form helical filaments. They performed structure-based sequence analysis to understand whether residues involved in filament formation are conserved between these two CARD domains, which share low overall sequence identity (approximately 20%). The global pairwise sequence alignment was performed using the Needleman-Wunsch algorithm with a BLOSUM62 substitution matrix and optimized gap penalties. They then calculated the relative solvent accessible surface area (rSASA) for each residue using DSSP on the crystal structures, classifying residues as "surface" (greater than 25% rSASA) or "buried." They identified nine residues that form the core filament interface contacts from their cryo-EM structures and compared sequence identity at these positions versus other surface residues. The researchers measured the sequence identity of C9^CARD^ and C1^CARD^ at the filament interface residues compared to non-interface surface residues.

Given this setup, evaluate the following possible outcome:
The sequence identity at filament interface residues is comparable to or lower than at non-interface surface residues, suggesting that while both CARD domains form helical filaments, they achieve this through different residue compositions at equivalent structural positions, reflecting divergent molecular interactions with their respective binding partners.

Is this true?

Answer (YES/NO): NO